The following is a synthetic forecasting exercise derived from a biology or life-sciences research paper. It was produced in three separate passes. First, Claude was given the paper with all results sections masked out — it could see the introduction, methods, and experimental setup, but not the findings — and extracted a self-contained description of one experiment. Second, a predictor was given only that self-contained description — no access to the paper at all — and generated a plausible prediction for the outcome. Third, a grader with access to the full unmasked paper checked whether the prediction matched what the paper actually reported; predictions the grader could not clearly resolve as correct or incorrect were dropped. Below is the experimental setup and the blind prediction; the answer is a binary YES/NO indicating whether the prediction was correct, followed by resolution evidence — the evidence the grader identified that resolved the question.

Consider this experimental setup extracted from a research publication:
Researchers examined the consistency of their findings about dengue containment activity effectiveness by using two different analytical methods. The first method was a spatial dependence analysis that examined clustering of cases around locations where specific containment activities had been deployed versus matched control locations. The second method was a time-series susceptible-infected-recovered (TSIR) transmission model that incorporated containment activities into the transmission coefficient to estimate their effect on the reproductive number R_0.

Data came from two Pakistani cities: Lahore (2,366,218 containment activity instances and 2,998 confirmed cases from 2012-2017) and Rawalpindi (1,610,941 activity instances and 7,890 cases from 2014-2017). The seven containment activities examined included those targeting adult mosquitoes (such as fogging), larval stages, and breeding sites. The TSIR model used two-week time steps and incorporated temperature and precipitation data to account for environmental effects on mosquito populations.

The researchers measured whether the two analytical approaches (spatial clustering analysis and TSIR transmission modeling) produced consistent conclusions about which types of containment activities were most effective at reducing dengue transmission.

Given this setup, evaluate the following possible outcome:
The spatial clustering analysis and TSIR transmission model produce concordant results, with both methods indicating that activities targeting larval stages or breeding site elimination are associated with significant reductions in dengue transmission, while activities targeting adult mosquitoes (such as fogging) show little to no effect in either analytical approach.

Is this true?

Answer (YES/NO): NO